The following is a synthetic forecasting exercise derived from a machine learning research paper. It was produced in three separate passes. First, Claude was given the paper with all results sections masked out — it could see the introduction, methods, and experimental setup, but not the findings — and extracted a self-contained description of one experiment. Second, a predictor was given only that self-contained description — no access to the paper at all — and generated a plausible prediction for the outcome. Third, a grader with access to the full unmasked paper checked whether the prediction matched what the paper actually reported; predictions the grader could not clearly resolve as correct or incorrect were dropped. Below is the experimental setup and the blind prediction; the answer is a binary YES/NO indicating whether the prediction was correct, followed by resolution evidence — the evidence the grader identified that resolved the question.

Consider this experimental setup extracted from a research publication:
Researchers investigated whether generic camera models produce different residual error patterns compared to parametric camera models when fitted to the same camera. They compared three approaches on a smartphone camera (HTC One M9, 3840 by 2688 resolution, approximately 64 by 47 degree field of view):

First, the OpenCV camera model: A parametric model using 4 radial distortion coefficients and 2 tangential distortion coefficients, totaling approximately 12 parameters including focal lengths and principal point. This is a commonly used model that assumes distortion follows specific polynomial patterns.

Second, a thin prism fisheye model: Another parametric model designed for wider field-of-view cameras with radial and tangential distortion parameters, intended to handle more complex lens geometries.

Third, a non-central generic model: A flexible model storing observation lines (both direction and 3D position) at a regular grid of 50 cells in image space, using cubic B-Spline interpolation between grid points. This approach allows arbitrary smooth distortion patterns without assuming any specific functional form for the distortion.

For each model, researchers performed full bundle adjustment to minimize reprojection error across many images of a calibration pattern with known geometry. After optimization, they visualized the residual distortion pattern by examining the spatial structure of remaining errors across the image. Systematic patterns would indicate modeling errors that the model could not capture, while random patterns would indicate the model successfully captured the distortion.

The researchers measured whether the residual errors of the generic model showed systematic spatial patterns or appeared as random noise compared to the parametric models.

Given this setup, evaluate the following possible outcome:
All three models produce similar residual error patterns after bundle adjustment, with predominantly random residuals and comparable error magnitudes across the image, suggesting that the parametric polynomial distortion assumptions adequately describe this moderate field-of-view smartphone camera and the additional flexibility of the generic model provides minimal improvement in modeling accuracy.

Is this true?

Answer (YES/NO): NO